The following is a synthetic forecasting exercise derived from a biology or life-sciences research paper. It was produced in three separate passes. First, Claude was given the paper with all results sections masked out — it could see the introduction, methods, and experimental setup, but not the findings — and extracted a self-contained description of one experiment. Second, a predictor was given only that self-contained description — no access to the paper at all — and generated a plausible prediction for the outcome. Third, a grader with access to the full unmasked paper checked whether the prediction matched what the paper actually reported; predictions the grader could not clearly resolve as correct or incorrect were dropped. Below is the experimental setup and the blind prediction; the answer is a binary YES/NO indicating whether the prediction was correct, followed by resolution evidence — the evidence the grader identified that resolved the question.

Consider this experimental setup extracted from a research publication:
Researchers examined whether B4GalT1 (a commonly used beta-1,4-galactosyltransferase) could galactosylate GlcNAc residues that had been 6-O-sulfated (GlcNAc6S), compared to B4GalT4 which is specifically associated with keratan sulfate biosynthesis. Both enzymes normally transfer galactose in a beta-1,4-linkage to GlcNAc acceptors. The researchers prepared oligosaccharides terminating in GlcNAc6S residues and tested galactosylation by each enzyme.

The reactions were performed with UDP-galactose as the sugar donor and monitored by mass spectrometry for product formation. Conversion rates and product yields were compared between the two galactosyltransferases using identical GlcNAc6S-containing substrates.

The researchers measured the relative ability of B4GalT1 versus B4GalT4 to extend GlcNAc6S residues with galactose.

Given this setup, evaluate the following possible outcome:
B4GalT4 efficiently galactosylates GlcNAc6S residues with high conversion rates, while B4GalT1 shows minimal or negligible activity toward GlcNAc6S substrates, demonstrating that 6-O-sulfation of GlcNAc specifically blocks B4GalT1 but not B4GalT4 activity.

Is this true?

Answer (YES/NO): NO